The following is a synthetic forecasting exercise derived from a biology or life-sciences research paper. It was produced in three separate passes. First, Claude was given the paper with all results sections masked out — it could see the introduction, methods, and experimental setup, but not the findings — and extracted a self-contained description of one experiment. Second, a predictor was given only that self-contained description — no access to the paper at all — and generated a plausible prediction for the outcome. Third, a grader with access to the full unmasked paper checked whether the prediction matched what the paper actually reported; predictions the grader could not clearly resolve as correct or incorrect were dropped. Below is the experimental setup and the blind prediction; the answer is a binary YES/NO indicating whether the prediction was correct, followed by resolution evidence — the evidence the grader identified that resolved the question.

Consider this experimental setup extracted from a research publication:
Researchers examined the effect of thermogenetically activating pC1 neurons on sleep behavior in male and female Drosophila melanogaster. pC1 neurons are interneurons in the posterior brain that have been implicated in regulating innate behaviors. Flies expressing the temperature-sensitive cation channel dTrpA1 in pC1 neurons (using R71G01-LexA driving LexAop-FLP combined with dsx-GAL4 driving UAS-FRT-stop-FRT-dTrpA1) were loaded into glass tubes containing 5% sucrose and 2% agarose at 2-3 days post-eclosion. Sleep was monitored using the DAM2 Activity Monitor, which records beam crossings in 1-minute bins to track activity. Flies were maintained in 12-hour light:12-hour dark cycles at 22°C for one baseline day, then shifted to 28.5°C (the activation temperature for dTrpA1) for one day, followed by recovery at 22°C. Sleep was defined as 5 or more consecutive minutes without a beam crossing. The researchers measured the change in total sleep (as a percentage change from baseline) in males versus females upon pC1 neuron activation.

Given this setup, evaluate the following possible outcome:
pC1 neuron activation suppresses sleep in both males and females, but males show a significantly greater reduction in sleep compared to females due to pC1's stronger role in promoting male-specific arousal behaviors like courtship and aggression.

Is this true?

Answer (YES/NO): NO